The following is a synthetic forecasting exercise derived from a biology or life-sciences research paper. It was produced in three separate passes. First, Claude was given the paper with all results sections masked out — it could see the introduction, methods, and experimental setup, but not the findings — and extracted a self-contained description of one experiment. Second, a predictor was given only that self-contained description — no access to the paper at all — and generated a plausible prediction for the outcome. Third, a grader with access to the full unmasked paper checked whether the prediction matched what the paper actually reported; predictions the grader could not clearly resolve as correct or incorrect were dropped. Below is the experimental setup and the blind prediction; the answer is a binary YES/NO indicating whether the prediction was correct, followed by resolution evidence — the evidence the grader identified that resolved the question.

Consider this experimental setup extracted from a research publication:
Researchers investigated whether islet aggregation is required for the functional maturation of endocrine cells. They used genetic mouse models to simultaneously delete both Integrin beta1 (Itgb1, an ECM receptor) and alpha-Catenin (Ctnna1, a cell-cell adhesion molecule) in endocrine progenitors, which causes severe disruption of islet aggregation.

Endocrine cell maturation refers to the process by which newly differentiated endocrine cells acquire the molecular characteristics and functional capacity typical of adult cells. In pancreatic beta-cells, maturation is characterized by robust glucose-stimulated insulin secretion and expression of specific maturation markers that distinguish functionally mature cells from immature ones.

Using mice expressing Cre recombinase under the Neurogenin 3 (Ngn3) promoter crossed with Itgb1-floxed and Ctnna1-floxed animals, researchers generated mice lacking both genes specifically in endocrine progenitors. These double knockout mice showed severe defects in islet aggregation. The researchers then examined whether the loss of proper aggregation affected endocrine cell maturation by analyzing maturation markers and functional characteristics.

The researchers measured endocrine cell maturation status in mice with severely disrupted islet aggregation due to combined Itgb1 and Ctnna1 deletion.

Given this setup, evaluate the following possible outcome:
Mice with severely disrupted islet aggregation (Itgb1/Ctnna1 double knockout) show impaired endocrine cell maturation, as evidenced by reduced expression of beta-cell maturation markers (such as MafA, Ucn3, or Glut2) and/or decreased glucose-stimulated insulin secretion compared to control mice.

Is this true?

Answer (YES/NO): YES